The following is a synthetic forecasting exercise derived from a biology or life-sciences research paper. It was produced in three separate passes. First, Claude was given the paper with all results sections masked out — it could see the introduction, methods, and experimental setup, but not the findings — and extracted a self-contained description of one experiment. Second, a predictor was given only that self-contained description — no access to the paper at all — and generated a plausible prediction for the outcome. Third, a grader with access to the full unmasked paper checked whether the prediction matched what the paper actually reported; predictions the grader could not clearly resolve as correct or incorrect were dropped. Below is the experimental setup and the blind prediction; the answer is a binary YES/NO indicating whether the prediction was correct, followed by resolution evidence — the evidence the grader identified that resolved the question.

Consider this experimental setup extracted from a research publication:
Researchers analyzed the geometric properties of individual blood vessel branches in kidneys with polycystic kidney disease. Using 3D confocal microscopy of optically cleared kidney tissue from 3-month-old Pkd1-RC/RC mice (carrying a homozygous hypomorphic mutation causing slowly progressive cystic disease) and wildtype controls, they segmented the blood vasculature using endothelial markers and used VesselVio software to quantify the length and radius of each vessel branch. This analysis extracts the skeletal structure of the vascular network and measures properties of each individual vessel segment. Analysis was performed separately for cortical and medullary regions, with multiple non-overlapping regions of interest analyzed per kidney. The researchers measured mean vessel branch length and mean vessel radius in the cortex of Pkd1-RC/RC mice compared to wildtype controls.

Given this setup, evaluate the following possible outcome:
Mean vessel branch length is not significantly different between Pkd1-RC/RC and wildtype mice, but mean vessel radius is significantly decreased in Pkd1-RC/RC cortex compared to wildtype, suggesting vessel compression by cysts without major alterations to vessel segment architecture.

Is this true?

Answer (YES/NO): NO